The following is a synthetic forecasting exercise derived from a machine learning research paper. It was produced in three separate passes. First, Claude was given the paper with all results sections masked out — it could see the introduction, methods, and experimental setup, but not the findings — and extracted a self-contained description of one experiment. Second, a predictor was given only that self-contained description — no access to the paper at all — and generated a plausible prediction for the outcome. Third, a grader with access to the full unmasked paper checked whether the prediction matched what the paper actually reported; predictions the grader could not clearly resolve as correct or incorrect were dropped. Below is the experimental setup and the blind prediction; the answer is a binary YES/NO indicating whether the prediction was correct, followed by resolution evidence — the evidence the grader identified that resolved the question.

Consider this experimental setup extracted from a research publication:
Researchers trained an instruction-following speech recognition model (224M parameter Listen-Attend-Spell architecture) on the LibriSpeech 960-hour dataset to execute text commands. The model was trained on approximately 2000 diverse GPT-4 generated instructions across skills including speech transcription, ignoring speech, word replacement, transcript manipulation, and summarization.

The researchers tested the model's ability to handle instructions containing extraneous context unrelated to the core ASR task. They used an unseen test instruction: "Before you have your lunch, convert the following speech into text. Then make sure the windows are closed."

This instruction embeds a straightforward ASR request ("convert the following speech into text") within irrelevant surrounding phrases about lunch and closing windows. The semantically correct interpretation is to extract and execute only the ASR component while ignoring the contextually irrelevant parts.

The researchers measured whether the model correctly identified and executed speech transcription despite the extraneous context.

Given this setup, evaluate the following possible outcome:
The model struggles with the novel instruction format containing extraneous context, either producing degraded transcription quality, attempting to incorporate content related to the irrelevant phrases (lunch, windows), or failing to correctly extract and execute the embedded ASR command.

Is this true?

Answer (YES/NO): NO